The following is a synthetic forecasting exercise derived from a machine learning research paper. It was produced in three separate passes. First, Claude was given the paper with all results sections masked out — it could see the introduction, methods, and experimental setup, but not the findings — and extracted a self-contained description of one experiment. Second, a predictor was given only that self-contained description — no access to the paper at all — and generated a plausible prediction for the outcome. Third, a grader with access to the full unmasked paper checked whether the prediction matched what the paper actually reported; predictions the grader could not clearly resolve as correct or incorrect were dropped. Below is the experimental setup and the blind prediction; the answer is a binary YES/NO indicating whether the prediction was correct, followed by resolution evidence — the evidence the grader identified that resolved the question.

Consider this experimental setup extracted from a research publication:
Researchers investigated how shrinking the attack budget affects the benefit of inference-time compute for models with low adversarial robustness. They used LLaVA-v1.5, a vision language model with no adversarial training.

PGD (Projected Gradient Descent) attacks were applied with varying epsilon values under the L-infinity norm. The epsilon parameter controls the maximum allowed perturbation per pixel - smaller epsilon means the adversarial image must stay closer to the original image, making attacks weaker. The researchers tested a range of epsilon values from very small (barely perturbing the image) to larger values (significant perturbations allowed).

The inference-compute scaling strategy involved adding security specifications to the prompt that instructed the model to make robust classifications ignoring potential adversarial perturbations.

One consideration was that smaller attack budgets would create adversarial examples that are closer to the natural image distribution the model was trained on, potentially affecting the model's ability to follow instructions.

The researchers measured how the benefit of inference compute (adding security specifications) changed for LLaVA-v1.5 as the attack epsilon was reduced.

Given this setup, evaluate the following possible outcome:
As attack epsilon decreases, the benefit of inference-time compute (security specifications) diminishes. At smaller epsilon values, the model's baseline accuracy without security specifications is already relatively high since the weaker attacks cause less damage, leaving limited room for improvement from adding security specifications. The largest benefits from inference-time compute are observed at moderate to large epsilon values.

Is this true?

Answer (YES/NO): NO